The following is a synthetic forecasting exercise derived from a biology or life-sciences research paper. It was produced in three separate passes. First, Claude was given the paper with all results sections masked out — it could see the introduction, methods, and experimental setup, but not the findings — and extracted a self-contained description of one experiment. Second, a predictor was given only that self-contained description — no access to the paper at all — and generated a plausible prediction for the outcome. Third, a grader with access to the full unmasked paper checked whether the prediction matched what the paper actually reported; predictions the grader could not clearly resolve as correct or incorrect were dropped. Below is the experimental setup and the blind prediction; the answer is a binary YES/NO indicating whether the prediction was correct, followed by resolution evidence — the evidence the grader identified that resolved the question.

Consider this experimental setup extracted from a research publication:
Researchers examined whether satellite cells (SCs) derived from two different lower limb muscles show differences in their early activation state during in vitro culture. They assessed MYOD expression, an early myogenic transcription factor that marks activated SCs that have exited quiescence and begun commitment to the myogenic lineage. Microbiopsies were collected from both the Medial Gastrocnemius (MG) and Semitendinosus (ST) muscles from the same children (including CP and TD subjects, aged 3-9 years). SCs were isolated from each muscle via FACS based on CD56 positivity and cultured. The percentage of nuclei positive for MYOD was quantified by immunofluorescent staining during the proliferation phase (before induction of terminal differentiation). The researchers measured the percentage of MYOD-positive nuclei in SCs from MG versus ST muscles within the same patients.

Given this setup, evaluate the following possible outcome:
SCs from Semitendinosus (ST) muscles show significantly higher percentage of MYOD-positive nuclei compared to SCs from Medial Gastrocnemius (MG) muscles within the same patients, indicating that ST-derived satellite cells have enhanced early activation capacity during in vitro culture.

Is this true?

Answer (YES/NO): NO